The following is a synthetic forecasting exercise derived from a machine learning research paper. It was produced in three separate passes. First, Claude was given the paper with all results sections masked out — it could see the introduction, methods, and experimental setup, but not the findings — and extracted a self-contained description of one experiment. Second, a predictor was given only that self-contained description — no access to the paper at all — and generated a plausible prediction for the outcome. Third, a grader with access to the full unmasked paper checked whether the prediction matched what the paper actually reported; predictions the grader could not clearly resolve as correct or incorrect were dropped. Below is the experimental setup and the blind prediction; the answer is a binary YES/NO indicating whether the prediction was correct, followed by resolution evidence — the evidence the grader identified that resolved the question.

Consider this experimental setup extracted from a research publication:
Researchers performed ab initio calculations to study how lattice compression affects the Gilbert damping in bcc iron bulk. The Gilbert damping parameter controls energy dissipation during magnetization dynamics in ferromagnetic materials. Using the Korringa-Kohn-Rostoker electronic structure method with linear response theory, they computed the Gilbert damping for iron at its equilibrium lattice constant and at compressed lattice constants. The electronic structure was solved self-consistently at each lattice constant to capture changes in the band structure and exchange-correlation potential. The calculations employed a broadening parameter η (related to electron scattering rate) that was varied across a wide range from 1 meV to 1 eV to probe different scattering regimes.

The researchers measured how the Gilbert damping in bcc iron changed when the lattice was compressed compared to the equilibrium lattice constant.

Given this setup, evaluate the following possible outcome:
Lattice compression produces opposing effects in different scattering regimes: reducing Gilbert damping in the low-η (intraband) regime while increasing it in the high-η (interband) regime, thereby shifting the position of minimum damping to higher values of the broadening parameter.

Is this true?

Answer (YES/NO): NO